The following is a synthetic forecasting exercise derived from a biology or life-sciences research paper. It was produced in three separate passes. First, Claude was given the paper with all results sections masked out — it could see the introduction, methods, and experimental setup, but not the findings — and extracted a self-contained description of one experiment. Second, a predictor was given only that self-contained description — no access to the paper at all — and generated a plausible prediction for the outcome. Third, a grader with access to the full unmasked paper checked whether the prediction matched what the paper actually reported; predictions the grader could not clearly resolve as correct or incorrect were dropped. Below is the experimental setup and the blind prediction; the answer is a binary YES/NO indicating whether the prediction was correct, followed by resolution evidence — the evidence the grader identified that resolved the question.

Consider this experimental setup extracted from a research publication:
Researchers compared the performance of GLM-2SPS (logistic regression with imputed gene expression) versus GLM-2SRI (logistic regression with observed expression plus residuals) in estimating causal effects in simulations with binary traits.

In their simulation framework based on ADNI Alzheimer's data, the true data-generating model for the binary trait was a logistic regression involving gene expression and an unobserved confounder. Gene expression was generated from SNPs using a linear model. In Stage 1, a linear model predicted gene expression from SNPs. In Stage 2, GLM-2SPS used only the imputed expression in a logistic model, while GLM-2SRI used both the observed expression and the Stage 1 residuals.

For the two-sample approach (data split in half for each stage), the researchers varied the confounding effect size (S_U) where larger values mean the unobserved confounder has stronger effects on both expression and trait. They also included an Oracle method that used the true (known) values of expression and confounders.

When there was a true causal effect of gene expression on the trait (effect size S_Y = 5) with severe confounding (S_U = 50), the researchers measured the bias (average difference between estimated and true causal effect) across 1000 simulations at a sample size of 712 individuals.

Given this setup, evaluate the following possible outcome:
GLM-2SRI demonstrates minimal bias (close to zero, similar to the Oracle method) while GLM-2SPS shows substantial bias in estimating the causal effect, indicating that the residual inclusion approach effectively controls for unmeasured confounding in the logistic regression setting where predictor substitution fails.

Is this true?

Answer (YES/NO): NO